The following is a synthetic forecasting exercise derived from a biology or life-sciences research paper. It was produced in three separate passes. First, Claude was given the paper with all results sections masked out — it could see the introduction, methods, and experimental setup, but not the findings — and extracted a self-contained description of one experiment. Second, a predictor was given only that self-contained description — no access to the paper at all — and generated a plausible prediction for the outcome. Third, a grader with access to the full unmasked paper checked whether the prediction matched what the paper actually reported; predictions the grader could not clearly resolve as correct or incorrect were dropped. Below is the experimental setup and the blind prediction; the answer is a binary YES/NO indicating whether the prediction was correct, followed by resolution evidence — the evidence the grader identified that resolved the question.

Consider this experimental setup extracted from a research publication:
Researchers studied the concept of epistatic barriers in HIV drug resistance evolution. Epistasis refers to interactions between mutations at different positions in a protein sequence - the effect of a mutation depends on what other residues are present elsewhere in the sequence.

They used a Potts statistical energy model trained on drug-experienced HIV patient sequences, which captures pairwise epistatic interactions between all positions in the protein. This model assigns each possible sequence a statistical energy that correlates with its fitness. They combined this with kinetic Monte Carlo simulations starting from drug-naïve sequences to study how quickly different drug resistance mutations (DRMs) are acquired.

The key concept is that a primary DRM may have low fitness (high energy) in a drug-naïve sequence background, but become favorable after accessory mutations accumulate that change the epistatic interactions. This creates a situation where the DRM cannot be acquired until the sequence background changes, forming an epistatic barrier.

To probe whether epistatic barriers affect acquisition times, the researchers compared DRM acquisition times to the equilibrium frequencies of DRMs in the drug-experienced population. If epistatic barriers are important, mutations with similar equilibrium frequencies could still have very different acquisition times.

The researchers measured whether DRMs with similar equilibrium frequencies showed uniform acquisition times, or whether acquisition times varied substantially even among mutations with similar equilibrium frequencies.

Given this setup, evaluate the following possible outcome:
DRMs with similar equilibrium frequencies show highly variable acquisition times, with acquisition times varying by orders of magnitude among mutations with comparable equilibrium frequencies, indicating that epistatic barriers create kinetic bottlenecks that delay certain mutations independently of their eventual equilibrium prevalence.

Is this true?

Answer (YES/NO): YES